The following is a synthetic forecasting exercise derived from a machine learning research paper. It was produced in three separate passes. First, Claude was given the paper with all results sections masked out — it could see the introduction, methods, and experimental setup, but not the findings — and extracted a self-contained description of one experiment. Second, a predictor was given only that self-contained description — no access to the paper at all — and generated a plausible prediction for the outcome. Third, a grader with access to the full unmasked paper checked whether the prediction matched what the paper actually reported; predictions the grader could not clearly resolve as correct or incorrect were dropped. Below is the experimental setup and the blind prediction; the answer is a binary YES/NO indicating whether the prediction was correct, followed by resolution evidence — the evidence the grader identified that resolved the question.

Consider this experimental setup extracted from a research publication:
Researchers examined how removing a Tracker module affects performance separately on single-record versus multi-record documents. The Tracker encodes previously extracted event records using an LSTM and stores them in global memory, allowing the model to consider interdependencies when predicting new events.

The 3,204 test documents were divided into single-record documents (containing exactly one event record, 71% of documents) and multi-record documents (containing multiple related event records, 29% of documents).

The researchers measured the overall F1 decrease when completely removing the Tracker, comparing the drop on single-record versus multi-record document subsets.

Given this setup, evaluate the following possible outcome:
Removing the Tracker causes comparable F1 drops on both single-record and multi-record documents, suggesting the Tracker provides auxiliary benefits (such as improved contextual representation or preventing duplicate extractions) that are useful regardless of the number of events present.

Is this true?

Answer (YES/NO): NO